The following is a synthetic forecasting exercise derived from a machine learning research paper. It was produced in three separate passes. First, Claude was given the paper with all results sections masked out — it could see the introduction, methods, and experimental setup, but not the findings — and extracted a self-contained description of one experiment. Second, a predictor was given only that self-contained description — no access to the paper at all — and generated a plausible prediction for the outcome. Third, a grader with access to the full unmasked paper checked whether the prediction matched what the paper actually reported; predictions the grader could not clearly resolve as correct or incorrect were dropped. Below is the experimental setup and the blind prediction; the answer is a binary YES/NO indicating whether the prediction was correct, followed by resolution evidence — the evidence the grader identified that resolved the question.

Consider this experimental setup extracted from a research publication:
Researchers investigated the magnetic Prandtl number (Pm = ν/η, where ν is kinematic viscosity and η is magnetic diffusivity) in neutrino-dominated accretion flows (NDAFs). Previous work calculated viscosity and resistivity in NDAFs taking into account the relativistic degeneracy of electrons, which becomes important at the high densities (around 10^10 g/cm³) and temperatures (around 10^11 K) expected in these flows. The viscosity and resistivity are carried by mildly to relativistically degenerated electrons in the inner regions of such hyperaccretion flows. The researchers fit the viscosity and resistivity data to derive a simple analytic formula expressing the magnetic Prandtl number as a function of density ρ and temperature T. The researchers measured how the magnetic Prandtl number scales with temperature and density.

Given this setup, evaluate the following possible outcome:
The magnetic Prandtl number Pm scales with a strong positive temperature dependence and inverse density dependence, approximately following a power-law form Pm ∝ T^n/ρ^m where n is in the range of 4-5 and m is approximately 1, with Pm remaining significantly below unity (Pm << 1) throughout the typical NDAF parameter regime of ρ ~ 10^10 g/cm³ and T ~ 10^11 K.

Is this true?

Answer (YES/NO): NO